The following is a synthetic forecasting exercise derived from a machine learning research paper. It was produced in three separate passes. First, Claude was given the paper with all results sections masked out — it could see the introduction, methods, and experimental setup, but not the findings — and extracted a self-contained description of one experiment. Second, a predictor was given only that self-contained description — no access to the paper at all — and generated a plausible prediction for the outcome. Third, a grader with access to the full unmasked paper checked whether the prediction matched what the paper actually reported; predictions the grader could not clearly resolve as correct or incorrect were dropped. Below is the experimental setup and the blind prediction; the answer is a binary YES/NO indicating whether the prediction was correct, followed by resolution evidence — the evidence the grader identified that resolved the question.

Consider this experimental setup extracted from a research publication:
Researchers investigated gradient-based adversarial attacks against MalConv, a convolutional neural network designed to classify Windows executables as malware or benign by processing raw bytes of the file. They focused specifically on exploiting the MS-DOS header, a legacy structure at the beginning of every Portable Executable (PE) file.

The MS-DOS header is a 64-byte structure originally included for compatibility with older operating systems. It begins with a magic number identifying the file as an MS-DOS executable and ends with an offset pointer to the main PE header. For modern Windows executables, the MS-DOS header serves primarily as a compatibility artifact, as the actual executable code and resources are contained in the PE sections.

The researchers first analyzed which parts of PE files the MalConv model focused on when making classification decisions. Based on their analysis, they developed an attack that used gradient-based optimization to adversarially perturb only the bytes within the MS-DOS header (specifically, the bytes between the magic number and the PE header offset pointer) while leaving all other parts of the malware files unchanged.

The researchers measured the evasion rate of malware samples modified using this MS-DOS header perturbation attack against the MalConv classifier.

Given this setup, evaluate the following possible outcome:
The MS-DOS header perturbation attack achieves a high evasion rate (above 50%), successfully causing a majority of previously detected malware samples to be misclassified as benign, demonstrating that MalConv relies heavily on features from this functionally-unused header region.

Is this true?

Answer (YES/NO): YES